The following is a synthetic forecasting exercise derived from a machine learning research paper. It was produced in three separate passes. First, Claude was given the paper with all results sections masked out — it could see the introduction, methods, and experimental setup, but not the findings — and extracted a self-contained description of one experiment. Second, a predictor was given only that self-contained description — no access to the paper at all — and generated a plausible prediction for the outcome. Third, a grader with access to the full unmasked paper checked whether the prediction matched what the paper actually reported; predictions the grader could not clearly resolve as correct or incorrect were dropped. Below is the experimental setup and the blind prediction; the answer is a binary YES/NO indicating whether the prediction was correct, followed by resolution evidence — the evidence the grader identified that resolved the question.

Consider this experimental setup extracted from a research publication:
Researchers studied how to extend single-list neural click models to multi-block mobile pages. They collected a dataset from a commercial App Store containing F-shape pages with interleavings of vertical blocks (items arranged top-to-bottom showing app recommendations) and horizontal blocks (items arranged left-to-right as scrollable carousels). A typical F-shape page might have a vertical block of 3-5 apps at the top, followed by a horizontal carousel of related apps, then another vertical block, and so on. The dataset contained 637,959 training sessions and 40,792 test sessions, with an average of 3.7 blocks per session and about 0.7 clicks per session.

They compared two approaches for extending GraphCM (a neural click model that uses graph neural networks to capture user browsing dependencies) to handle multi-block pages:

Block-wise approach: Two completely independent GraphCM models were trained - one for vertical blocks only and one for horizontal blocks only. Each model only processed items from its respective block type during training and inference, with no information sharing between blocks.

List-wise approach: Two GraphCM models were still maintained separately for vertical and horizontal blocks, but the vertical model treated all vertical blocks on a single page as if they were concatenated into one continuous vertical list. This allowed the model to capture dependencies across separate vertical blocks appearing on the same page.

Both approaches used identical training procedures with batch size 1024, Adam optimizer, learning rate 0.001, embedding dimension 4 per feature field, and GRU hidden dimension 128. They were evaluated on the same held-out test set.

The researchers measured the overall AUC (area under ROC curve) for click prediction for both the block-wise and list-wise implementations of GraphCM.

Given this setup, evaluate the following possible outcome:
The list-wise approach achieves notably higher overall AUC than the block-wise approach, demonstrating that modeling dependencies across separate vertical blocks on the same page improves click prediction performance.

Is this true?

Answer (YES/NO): YES